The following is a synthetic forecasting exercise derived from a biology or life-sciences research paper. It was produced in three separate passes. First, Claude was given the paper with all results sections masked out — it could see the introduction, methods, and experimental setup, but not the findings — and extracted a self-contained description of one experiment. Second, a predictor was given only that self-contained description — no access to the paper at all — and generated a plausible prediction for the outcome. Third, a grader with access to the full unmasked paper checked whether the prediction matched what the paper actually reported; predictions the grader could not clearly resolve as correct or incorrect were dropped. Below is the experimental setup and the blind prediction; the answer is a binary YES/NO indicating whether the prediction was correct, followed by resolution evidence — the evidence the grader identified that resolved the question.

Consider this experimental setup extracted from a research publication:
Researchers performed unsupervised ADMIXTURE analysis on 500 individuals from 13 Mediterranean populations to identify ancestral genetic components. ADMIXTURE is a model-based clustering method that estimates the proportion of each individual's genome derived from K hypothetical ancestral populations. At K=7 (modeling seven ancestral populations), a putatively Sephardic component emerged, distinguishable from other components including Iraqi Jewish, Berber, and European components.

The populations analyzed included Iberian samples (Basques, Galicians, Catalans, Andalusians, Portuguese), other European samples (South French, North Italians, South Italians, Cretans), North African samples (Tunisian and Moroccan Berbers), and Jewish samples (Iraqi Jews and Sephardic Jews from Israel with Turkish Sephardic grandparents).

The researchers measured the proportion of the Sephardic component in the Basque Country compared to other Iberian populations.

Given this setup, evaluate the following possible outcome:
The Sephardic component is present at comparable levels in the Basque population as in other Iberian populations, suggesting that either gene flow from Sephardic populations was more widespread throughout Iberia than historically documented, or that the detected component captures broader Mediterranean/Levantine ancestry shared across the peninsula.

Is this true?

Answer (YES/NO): NO